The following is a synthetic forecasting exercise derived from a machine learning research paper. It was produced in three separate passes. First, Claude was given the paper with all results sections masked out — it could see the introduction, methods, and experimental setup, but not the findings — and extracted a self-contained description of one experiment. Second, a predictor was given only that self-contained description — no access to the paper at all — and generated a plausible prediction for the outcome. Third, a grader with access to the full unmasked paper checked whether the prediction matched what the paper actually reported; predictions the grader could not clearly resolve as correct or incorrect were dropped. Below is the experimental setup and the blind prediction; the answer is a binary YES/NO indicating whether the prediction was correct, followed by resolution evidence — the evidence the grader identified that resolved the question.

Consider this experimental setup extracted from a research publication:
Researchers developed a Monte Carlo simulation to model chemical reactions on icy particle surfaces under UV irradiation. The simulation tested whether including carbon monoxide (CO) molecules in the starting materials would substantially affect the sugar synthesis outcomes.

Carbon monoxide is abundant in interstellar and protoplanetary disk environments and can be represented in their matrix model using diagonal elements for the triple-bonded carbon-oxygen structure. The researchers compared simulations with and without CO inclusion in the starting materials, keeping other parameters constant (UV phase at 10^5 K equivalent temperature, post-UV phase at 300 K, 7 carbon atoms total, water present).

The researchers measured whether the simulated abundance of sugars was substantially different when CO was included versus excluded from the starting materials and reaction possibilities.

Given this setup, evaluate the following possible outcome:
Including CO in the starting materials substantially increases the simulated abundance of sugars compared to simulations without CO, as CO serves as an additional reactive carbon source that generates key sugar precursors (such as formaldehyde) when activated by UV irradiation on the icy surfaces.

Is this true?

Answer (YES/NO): NO